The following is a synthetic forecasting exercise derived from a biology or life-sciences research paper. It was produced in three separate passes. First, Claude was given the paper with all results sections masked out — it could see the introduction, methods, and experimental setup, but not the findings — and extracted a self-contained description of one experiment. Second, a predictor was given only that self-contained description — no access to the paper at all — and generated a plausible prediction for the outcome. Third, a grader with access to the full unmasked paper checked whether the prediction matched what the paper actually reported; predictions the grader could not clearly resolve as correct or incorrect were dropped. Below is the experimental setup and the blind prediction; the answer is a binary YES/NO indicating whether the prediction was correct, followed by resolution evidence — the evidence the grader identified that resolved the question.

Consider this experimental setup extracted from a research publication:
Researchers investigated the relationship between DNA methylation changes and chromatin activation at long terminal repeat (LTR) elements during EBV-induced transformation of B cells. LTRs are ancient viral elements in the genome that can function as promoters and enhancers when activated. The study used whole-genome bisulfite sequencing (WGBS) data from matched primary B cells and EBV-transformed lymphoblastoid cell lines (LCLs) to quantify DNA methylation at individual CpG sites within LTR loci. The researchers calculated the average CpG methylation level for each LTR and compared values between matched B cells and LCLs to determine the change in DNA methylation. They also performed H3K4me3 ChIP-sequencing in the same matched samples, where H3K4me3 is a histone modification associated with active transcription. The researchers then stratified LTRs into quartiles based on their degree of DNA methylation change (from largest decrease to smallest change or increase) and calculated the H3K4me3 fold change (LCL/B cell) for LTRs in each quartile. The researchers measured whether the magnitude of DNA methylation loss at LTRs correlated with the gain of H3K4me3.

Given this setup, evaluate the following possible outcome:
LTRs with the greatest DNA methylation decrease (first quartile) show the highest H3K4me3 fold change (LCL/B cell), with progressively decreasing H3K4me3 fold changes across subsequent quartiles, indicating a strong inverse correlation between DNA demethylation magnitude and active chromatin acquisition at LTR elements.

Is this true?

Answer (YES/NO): NO